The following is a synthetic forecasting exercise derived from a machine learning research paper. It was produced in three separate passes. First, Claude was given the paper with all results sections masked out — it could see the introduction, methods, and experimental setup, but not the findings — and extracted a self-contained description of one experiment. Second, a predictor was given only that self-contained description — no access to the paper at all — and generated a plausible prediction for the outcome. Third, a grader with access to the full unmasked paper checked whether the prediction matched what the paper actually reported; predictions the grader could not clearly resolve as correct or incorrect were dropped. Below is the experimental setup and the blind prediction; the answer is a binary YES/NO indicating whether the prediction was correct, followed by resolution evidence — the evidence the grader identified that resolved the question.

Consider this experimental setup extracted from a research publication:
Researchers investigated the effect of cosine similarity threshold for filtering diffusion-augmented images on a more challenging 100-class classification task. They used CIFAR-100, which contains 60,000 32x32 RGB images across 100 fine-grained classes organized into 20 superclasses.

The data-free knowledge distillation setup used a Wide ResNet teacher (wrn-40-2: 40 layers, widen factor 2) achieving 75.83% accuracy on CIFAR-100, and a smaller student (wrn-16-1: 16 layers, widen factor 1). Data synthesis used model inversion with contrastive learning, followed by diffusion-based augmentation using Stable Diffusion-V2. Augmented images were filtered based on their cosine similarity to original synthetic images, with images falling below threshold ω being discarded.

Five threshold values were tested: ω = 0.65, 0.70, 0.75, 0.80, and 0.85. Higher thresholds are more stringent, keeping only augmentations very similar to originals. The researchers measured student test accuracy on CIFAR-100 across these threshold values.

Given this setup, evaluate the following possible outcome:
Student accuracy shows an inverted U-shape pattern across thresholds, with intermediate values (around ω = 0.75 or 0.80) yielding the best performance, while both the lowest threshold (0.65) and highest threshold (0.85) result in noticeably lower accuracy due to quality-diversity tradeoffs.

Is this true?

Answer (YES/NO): YES